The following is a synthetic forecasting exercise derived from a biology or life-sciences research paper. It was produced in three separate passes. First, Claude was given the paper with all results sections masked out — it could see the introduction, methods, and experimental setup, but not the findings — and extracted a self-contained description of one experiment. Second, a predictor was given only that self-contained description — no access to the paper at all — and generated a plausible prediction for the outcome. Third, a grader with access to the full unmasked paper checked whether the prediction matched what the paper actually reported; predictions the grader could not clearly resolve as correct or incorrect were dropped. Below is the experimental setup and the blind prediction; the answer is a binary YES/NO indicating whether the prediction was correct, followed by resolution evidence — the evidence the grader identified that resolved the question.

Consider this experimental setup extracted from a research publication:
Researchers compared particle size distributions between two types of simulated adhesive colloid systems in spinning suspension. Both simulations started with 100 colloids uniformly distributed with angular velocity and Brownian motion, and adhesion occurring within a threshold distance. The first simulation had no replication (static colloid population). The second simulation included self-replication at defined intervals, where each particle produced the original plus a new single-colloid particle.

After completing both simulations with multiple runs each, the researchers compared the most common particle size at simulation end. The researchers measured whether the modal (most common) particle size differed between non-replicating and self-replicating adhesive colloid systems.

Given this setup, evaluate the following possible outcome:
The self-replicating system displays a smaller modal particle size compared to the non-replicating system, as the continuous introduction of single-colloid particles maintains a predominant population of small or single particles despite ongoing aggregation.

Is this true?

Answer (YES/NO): YES